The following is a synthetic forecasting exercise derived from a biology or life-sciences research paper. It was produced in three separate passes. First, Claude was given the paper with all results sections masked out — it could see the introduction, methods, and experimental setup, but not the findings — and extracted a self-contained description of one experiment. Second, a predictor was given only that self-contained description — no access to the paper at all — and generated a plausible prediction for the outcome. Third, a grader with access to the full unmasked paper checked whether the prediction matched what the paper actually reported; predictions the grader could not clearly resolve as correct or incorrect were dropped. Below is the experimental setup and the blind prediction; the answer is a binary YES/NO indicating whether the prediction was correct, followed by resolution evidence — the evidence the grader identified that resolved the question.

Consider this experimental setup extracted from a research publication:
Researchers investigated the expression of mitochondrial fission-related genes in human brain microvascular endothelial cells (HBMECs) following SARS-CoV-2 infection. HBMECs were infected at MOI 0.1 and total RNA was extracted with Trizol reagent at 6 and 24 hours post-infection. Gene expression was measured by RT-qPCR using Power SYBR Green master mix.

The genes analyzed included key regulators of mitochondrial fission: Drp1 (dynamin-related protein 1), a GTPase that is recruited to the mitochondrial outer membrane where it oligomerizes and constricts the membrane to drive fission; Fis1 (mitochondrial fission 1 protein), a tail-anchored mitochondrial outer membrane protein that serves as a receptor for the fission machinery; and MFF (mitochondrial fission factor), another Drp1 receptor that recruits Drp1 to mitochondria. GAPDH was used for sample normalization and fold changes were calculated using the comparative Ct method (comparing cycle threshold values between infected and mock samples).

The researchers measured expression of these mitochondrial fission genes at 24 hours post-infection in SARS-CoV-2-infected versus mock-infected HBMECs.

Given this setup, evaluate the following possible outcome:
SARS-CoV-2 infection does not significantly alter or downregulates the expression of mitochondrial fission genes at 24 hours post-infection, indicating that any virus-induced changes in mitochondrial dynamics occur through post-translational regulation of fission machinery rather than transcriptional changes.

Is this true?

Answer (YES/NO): NO